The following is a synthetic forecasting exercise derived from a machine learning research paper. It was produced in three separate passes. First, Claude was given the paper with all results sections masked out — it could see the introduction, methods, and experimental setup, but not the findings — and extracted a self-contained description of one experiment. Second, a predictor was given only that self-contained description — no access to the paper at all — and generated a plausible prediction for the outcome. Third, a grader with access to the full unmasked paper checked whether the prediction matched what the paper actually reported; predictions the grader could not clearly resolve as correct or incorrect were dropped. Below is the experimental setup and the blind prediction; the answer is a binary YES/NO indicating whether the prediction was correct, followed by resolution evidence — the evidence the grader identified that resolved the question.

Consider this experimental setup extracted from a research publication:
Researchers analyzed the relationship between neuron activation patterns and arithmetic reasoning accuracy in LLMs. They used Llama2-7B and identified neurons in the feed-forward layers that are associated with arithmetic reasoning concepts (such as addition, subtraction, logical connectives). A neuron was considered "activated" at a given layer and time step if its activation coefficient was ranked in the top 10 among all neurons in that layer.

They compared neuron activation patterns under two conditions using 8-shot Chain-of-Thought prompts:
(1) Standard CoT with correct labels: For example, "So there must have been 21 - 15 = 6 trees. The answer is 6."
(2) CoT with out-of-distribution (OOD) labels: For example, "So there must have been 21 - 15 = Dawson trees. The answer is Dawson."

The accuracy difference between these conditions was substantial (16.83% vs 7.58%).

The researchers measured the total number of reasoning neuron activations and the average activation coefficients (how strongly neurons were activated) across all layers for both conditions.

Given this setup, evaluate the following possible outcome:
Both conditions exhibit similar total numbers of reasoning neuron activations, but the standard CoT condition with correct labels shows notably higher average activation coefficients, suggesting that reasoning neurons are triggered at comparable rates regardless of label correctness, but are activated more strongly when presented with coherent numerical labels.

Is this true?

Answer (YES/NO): NO